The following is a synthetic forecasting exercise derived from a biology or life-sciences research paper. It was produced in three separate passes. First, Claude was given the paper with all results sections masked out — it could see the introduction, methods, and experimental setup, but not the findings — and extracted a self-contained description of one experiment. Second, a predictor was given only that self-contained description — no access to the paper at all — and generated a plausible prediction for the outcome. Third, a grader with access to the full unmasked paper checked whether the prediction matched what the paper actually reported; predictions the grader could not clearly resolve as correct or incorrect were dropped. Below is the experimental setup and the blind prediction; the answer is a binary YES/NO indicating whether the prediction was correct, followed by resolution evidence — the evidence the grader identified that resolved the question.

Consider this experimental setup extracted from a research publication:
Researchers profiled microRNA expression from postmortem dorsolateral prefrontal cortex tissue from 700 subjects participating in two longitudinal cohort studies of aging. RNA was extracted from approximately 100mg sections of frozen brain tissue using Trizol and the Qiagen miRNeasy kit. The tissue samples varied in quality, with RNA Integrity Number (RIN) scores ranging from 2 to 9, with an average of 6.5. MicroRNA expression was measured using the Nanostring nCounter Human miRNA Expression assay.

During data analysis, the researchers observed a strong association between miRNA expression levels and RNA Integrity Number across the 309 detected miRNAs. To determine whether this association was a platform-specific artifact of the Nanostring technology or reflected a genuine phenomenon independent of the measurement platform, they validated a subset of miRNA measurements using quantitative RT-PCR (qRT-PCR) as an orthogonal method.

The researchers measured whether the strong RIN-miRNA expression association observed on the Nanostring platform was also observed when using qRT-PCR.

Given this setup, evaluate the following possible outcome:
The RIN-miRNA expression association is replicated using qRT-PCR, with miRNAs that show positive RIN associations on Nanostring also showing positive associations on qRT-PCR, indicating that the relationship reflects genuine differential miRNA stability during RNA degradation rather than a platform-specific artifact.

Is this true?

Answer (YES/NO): YES